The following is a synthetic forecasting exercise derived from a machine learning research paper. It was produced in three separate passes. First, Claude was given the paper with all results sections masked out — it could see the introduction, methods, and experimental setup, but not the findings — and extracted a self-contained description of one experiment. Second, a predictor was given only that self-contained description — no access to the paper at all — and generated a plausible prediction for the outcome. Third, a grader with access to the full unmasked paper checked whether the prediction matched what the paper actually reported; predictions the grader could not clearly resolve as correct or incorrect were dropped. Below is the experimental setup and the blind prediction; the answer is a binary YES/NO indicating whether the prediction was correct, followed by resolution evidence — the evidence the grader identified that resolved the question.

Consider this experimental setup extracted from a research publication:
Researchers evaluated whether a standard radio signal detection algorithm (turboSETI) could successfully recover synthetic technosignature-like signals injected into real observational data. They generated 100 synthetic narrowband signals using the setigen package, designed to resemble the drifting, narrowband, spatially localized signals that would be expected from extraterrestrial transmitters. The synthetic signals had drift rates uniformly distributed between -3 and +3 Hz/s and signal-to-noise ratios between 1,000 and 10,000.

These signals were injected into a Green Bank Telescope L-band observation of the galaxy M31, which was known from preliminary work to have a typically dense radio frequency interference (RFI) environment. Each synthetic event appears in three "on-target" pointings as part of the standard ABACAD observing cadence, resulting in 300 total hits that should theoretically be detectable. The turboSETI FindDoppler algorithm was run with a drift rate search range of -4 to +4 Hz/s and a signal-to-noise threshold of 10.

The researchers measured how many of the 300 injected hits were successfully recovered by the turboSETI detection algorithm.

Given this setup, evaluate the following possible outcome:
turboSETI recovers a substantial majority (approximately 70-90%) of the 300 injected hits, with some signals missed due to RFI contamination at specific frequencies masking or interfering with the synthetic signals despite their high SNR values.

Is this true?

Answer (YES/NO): NO